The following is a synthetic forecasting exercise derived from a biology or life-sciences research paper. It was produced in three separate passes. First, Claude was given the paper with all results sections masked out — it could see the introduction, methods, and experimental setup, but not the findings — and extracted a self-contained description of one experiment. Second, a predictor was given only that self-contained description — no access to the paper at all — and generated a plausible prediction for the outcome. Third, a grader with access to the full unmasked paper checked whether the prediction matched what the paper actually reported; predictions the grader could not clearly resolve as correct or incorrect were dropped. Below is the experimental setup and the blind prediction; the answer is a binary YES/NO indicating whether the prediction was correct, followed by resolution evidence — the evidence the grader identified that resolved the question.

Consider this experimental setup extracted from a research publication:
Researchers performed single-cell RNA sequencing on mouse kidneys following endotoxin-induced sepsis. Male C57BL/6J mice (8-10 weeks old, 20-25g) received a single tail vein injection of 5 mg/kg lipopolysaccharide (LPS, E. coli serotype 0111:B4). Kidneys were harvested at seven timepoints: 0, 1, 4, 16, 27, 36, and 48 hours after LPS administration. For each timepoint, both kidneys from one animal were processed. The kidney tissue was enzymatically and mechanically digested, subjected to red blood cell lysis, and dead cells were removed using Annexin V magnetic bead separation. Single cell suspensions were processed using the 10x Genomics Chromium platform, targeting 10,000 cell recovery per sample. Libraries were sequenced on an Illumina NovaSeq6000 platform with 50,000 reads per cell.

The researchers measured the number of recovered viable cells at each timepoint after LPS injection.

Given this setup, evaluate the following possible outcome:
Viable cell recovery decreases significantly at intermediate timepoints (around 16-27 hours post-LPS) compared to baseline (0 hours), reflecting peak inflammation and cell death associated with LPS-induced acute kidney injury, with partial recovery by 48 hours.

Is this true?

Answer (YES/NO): NO